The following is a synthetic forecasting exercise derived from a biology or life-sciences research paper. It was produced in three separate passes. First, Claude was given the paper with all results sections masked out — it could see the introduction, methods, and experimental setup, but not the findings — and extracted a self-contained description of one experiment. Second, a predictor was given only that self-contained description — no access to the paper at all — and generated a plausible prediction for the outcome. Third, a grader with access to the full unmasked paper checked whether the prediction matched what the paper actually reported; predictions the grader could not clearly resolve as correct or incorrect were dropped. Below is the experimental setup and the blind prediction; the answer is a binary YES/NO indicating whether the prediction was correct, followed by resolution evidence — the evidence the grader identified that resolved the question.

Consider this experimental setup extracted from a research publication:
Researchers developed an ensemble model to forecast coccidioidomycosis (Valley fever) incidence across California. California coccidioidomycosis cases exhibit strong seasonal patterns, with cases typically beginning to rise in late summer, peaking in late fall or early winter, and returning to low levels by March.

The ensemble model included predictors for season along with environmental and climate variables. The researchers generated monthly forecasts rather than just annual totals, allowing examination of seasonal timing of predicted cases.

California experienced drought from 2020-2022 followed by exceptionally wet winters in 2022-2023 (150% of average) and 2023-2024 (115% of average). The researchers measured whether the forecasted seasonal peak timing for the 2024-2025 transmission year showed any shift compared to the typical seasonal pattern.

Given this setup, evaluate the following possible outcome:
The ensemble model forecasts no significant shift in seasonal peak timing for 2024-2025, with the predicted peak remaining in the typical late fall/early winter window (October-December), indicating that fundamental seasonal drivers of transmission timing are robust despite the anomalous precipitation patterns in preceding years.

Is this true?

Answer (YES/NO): YES